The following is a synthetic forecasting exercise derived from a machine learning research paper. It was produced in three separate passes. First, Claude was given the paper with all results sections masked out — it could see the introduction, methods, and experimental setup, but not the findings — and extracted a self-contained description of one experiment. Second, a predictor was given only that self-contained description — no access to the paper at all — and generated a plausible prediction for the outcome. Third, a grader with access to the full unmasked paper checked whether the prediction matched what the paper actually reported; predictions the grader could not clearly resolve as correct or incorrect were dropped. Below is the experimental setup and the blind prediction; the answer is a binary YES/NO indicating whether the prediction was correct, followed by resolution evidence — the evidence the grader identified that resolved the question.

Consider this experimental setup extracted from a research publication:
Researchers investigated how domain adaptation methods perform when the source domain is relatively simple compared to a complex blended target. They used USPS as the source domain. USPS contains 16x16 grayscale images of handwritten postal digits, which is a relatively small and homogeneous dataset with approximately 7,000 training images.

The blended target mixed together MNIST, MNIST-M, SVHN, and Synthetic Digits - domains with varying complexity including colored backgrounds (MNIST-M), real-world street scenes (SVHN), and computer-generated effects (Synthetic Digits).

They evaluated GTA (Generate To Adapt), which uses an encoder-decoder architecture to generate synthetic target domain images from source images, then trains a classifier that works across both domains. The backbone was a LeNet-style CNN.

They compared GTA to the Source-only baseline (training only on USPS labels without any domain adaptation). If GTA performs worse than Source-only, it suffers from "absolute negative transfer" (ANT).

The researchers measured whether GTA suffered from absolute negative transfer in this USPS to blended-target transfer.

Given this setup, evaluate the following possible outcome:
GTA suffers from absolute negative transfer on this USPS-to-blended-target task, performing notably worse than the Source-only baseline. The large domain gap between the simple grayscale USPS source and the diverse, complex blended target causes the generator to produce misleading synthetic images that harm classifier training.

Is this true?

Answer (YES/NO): NO